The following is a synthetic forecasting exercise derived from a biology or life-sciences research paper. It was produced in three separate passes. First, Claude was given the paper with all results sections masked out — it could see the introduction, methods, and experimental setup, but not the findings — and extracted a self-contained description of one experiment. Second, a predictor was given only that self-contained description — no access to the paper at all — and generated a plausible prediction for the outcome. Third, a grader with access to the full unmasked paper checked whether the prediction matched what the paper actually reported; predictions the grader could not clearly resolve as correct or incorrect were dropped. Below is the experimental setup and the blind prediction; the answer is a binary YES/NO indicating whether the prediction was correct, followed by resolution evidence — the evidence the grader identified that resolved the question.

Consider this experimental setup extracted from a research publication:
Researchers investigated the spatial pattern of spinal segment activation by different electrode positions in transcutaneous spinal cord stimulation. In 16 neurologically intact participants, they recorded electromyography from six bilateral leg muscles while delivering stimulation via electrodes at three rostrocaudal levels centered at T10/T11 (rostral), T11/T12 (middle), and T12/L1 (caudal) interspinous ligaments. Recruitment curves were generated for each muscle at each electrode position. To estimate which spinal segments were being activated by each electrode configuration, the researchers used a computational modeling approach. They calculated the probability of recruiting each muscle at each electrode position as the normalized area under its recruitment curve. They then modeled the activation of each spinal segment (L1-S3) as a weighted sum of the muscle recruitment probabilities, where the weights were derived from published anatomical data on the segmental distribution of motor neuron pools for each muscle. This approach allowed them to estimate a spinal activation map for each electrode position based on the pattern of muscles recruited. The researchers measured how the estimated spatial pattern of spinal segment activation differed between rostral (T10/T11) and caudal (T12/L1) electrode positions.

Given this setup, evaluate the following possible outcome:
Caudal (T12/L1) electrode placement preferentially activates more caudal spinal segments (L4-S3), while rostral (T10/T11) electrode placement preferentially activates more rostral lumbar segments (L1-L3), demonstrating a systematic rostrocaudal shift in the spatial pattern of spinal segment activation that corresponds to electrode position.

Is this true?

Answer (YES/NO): YES